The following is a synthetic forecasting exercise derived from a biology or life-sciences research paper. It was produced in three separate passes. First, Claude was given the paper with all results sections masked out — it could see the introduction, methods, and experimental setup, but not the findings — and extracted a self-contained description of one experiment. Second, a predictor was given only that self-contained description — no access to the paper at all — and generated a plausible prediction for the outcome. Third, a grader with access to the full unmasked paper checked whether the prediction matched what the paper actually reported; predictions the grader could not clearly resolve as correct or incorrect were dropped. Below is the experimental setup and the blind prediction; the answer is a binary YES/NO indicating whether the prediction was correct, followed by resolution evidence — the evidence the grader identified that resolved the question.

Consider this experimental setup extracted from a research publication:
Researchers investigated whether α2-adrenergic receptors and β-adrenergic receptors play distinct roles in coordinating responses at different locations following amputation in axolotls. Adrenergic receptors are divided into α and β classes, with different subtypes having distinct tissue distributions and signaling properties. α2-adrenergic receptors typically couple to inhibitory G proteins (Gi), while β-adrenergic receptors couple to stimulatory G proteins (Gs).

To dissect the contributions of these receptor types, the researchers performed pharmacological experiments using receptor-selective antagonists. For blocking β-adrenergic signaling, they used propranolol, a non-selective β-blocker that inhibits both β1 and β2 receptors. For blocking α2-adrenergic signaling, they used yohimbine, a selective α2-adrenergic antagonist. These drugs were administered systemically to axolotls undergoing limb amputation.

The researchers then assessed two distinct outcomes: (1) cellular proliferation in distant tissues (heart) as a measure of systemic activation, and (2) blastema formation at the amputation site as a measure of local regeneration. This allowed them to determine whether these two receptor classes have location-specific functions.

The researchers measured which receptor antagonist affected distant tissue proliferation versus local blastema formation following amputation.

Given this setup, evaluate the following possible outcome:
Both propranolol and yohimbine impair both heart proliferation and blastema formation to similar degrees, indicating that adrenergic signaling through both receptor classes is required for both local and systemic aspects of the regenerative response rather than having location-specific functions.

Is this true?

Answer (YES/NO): NO